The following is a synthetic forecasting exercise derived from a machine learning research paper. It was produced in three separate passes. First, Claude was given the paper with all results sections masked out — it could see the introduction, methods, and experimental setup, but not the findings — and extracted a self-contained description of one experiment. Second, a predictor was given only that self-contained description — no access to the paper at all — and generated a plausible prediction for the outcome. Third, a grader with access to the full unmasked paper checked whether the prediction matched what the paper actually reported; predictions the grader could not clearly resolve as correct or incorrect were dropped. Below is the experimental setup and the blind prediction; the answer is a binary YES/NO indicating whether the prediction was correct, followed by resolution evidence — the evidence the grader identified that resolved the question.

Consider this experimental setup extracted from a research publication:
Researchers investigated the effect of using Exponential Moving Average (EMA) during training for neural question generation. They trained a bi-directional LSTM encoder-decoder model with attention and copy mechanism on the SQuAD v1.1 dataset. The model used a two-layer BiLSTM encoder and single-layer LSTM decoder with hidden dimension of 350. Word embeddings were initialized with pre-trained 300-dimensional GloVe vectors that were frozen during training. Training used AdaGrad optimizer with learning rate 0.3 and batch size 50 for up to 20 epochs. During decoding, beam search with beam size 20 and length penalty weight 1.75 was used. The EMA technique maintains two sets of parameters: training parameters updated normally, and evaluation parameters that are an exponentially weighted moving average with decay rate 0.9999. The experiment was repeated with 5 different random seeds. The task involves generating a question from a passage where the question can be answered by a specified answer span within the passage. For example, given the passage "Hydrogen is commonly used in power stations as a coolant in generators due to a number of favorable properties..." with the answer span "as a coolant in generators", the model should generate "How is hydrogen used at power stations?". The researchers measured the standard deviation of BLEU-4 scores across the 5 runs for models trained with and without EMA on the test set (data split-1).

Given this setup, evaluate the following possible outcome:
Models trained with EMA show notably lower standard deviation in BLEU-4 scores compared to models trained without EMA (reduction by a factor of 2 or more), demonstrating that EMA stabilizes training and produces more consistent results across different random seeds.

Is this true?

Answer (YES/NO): YES